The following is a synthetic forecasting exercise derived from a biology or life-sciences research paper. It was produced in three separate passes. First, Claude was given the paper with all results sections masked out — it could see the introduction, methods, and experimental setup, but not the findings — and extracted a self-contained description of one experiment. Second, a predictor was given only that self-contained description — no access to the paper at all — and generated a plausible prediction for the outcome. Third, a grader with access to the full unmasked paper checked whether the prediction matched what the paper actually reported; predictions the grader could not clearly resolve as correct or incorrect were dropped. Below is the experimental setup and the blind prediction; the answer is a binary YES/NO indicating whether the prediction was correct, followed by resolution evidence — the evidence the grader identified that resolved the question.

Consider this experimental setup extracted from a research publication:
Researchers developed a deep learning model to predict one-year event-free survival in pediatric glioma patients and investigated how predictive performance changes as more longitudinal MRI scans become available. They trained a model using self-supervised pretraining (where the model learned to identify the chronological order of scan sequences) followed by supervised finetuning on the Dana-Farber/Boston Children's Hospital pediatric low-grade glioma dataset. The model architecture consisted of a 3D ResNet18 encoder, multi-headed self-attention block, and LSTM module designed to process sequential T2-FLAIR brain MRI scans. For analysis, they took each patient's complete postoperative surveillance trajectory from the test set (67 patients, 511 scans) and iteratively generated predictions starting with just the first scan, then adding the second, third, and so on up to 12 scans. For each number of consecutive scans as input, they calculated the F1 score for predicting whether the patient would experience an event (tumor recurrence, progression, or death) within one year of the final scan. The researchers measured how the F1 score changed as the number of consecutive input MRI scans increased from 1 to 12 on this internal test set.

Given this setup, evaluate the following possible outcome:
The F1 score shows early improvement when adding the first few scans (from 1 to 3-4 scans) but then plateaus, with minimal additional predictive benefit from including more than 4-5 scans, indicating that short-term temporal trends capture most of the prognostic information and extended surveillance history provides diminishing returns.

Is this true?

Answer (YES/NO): NO